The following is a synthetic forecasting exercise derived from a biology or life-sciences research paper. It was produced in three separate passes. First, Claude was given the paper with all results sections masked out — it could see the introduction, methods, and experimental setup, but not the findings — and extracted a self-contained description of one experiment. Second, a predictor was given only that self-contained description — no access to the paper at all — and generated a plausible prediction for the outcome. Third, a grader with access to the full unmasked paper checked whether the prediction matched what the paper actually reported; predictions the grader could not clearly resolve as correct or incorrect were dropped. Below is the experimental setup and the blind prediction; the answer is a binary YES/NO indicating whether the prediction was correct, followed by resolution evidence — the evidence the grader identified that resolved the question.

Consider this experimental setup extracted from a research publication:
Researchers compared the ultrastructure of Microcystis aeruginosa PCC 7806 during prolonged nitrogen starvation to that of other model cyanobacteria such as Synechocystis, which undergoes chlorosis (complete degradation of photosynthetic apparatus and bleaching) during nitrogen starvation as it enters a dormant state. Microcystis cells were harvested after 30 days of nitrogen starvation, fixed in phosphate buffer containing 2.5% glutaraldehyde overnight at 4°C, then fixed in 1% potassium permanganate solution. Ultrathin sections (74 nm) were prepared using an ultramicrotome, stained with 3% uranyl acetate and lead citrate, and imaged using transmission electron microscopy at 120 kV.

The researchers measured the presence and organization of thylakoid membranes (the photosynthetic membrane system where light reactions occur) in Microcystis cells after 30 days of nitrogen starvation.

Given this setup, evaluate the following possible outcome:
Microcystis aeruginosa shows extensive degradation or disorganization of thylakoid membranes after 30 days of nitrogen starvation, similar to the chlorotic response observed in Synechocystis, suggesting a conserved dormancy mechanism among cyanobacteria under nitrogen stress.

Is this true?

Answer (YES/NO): NO